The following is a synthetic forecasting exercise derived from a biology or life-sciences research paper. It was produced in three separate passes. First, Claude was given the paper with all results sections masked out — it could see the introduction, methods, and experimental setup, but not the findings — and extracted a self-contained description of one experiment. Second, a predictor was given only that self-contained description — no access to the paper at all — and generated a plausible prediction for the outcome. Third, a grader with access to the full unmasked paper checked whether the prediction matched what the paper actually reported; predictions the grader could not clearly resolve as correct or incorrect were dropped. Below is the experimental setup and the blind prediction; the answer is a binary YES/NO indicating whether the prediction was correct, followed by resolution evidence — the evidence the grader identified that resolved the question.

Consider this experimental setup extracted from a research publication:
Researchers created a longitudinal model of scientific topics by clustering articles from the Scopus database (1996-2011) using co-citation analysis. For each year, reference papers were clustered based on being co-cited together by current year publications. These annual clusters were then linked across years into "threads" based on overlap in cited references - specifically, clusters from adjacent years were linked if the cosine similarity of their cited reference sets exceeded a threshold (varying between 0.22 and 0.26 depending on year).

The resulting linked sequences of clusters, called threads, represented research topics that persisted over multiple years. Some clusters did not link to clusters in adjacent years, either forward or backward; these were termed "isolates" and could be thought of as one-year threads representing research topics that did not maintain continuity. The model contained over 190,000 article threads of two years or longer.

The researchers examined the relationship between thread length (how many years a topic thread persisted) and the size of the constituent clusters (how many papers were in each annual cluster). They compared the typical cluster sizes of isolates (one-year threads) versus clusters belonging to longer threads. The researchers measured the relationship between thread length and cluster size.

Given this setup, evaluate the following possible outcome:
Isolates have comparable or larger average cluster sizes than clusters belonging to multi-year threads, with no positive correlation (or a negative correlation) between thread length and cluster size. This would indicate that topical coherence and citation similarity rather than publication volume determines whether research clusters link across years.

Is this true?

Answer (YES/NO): NO